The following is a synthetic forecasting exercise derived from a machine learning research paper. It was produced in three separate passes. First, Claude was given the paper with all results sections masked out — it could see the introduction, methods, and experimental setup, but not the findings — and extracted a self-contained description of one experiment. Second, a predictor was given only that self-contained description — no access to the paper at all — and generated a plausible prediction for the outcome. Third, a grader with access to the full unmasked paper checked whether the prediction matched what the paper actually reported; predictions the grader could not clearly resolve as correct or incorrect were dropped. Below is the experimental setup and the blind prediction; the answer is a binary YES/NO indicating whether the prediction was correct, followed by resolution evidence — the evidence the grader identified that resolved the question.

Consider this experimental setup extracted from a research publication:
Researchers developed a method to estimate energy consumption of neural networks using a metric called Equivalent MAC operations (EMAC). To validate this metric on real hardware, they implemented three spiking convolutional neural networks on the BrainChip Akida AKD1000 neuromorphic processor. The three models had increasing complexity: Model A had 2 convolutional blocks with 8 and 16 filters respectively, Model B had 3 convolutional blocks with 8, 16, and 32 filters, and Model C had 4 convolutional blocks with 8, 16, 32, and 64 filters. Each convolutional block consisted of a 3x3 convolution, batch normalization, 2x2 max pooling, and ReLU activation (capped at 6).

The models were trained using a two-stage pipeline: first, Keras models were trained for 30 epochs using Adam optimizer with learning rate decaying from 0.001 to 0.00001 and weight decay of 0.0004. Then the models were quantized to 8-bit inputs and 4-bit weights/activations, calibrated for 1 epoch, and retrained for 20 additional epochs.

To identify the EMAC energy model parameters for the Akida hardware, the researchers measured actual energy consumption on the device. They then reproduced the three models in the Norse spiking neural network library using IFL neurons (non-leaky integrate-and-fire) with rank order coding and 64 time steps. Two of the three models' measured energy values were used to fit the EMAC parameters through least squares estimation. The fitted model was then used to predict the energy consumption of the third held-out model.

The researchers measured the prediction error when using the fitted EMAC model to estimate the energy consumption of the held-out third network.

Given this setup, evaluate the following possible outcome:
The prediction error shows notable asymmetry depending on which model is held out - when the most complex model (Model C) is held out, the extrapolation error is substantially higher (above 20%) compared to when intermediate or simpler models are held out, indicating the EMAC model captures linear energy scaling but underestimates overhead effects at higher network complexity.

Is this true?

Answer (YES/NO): NO